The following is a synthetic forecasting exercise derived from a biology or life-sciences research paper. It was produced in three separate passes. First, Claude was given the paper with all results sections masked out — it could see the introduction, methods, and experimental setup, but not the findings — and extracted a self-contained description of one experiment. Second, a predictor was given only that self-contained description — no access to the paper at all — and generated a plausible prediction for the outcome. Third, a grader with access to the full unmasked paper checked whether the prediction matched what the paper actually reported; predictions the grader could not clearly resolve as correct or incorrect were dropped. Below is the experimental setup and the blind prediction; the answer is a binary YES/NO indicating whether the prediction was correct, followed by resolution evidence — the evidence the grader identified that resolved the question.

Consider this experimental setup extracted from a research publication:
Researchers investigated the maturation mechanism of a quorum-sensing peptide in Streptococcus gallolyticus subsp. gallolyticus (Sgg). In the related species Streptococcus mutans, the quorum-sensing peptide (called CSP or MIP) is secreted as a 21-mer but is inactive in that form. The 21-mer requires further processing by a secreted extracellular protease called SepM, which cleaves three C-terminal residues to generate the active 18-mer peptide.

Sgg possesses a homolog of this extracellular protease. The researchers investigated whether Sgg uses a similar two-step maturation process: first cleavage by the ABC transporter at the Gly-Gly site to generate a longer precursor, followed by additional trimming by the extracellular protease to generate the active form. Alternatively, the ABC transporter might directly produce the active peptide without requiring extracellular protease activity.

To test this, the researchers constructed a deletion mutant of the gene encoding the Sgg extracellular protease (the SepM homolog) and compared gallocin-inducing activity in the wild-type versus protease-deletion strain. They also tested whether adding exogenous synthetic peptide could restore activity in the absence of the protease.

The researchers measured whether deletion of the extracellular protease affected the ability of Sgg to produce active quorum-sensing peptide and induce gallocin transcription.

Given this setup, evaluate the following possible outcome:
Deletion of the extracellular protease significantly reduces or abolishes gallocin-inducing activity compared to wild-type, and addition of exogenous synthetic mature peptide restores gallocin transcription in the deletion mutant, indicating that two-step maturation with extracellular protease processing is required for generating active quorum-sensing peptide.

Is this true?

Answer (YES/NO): NO